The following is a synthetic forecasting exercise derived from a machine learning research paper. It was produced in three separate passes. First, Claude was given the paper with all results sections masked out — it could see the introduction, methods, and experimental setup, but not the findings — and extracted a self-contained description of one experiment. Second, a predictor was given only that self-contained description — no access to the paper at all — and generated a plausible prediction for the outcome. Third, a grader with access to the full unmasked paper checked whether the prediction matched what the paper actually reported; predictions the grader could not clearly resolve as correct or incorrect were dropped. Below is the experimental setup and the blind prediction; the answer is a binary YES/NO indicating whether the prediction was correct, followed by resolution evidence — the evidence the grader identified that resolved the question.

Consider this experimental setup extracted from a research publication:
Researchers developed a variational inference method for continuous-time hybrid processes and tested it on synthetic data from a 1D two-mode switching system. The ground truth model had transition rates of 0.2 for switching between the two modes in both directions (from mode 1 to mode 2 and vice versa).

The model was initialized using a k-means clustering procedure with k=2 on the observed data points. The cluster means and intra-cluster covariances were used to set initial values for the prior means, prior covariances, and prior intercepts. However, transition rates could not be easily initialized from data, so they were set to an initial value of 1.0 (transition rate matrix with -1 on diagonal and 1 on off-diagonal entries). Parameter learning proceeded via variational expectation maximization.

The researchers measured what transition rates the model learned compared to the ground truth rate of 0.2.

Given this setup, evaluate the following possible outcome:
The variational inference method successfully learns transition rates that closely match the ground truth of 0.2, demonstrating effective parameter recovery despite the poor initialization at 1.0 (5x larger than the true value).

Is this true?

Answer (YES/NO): NO